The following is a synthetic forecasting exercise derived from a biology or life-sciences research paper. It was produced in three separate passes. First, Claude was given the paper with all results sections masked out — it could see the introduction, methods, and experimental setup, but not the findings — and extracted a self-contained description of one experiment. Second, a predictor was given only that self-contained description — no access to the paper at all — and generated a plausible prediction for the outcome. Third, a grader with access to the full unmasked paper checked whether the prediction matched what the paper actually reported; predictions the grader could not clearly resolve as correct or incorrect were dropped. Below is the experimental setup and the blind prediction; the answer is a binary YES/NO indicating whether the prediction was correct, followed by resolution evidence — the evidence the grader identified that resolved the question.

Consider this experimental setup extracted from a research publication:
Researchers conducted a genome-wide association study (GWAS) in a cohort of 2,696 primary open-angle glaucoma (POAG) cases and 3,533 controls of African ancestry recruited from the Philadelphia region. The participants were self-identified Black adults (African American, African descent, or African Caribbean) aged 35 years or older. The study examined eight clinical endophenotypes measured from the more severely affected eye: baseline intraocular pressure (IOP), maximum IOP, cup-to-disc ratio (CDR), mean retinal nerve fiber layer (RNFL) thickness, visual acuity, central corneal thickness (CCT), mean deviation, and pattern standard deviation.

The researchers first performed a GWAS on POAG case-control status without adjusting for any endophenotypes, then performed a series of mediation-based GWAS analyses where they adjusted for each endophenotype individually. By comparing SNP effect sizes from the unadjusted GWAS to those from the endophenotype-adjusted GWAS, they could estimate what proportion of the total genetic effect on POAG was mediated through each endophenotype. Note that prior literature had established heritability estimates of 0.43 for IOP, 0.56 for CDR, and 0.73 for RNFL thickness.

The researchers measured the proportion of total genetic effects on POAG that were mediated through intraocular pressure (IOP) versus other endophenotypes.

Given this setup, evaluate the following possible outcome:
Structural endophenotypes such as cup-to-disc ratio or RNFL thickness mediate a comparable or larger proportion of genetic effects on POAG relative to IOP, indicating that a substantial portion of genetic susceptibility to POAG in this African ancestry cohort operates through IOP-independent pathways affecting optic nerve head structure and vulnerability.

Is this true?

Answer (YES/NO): YES